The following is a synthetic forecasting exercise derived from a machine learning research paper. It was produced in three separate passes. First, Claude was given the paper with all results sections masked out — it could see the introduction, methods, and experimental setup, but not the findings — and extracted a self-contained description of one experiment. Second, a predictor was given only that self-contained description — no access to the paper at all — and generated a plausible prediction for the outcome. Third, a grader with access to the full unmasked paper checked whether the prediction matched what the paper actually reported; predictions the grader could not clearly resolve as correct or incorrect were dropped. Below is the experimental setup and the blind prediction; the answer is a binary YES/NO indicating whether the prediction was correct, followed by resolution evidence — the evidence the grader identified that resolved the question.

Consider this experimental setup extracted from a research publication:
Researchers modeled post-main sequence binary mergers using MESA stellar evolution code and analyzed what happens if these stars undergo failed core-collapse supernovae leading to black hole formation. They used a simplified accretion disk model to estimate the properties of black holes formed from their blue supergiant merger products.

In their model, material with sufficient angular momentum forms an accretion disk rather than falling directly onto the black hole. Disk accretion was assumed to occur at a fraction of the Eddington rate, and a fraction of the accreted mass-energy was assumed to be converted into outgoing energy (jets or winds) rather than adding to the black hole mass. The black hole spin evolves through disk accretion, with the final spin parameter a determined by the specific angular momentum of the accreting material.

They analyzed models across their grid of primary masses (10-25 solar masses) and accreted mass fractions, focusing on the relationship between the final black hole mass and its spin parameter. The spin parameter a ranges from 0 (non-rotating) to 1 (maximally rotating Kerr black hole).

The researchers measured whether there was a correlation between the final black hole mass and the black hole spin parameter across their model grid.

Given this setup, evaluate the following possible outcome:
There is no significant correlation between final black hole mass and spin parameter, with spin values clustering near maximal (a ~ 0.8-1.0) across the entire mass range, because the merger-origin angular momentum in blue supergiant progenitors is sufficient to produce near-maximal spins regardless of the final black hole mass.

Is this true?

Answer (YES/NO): NO